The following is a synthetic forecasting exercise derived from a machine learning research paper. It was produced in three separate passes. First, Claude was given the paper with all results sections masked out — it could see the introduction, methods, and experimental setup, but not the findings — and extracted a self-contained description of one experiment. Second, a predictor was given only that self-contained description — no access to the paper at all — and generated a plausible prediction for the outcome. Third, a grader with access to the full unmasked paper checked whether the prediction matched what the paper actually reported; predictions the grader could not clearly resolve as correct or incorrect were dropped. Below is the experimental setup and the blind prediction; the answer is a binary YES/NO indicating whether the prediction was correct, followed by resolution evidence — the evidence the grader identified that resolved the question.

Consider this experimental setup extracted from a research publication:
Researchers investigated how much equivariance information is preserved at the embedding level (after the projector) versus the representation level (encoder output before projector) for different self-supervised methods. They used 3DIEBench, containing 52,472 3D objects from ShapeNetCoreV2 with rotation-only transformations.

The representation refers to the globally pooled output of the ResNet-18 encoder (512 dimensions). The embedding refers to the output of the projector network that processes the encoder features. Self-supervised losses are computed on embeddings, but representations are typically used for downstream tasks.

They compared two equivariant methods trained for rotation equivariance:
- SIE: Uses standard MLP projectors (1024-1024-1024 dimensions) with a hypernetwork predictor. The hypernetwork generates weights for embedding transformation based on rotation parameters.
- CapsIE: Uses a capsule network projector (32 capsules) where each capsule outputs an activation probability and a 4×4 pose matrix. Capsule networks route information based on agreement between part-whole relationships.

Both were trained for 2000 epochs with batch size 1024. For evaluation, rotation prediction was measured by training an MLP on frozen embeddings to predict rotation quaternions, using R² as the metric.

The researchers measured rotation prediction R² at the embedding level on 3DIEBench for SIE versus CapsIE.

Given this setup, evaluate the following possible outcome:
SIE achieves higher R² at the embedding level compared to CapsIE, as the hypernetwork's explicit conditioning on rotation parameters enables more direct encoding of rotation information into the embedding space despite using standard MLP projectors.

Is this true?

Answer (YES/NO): NO